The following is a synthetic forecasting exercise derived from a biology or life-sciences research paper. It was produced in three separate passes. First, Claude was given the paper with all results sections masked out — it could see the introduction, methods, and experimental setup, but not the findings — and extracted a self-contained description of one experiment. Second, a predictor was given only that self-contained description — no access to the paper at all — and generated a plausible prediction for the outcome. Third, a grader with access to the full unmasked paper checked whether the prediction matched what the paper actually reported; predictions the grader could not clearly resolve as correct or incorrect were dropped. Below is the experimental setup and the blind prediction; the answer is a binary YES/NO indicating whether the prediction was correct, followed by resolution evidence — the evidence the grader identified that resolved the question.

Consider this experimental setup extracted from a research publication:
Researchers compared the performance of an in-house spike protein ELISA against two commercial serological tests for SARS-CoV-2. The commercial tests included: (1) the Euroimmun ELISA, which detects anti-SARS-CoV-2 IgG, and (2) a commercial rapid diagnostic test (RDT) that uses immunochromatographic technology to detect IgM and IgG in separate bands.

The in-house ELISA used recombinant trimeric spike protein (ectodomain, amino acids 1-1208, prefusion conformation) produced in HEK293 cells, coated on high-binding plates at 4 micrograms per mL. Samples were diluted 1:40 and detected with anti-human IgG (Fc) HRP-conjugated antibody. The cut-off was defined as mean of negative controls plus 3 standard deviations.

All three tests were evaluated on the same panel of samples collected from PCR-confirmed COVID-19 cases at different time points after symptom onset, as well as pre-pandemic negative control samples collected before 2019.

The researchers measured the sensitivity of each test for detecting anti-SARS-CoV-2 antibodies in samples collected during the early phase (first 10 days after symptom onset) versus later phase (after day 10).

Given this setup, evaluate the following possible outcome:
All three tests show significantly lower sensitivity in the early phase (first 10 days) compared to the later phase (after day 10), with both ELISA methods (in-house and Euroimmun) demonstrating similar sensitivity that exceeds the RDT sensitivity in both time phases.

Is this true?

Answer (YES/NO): NO